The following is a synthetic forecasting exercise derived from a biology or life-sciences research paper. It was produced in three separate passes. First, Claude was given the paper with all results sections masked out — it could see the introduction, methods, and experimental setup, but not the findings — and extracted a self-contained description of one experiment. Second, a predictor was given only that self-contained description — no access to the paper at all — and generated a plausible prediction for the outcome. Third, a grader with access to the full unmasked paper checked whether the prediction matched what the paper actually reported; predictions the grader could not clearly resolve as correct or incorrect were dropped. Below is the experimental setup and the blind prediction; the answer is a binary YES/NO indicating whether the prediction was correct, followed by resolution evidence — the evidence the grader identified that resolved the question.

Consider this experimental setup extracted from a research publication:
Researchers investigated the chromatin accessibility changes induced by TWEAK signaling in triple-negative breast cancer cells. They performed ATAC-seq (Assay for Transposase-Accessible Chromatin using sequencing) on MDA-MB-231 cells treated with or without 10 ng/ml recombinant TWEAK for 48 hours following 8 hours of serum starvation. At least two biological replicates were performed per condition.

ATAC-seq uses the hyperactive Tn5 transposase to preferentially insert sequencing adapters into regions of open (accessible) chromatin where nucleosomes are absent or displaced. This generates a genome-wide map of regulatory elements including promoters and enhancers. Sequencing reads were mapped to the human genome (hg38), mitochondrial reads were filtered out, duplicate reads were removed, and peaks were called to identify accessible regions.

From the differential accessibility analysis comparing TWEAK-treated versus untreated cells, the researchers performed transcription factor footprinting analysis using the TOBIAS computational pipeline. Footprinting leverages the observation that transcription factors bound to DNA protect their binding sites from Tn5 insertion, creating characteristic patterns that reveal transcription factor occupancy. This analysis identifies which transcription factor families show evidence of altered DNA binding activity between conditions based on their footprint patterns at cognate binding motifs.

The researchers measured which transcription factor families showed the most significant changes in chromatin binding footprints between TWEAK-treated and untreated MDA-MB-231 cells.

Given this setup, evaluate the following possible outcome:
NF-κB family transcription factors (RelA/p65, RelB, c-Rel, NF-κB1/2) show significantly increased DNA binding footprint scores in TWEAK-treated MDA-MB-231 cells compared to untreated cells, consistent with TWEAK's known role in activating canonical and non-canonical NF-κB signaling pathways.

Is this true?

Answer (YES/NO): YES